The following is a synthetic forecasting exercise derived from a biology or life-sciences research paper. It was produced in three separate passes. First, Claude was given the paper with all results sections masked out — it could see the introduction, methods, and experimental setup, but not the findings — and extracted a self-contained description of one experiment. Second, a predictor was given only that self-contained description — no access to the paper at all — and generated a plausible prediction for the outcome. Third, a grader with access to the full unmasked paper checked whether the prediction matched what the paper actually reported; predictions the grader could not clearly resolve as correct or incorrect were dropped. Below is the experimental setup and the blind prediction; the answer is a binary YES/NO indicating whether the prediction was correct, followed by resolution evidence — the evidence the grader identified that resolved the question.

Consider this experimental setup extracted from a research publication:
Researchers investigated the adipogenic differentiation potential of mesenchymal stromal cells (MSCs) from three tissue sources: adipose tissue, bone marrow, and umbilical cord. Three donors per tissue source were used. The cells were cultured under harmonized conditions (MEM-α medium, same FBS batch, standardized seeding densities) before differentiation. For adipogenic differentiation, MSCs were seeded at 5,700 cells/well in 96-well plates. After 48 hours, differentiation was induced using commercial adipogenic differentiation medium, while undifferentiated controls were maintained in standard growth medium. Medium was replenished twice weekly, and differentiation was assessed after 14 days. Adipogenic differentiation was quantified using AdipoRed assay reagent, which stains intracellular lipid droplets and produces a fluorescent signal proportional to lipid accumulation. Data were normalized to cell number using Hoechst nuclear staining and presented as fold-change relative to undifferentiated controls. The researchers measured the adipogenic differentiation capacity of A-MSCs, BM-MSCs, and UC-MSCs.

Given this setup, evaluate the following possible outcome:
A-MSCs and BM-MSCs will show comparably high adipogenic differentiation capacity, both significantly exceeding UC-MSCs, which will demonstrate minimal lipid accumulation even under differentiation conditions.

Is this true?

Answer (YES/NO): NO